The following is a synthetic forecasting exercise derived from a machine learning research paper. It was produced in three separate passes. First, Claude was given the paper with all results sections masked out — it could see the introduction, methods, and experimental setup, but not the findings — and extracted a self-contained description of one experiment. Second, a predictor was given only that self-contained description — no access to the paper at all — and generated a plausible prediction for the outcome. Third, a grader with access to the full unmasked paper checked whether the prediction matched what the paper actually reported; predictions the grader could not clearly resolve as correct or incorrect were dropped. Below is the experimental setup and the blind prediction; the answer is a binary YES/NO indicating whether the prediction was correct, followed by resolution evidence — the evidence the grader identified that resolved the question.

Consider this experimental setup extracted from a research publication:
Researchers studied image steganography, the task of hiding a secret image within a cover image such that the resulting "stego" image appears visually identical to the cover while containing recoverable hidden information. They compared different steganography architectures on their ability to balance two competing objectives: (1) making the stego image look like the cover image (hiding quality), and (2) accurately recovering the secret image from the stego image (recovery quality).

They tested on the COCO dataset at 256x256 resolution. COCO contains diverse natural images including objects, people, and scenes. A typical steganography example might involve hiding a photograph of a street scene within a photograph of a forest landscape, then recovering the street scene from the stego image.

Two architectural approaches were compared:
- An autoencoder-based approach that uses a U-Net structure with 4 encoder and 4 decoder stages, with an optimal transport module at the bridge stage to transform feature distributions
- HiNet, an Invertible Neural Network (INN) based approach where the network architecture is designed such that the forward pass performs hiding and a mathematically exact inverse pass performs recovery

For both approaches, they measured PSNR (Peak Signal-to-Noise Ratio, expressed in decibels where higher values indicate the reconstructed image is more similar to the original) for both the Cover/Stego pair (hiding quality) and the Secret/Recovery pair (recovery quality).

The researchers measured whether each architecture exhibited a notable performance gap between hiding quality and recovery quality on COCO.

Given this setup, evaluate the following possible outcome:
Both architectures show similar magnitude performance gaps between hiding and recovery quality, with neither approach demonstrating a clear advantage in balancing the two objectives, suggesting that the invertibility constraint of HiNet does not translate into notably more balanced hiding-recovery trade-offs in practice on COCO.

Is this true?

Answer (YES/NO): NO